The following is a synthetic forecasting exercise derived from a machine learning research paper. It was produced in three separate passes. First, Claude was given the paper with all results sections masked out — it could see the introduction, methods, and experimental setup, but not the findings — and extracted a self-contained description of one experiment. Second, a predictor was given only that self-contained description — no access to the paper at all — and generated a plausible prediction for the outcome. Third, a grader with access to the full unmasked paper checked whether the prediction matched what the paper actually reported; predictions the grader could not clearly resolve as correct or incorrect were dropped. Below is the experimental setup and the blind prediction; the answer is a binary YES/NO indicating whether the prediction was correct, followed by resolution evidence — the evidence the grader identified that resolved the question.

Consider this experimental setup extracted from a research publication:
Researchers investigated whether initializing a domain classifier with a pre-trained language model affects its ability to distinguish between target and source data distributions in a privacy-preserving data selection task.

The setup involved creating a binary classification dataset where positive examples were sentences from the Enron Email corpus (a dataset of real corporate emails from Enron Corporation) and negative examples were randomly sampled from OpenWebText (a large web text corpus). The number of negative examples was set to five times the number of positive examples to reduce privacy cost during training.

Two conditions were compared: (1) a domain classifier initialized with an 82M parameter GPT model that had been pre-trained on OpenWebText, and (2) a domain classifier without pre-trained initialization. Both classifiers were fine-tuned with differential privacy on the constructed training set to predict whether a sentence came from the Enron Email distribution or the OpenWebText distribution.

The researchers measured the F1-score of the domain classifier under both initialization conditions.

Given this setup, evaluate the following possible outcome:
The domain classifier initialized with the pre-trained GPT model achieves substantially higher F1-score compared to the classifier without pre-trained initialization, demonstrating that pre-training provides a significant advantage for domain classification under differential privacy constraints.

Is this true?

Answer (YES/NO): YES